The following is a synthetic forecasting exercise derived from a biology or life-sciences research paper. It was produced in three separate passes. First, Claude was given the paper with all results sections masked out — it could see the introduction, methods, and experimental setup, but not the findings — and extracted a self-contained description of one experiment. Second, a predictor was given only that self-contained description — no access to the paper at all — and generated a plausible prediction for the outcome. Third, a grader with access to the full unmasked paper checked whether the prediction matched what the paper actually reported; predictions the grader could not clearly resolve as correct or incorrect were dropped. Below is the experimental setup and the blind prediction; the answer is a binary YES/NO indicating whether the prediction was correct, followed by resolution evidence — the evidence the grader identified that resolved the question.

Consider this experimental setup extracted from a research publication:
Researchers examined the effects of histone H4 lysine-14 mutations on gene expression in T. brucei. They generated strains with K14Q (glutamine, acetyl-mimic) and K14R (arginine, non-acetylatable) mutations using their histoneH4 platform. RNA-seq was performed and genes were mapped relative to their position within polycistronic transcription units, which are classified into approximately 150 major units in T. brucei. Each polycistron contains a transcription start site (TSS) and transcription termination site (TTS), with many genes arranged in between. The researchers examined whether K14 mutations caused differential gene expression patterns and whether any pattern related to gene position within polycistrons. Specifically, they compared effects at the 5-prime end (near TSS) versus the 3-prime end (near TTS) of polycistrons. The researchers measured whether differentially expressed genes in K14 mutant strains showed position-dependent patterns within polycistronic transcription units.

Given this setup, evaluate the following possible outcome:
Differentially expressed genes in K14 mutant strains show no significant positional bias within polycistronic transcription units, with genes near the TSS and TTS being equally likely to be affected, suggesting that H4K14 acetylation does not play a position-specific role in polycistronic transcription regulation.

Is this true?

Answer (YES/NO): YES